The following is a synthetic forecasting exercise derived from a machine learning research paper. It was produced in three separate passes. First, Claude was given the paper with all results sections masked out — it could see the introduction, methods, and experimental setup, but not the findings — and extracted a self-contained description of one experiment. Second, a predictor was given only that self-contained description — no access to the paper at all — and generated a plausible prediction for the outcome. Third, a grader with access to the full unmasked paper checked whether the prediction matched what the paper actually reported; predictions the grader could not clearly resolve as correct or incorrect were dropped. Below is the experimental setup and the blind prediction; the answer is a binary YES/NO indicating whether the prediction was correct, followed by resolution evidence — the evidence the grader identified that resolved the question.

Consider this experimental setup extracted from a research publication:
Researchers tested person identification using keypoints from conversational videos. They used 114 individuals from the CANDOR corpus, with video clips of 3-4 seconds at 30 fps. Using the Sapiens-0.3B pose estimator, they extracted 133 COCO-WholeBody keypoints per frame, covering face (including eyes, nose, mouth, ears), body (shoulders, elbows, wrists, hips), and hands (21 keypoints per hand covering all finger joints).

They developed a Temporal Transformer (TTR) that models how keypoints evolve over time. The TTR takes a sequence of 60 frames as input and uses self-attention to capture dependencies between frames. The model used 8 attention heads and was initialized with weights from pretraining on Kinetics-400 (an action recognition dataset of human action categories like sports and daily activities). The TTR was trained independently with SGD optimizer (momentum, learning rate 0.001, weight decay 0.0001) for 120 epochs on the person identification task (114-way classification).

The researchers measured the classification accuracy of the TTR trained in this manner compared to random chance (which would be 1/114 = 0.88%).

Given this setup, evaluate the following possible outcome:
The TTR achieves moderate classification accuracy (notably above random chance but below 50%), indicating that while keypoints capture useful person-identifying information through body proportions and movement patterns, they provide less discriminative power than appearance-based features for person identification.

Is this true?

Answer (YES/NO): NO